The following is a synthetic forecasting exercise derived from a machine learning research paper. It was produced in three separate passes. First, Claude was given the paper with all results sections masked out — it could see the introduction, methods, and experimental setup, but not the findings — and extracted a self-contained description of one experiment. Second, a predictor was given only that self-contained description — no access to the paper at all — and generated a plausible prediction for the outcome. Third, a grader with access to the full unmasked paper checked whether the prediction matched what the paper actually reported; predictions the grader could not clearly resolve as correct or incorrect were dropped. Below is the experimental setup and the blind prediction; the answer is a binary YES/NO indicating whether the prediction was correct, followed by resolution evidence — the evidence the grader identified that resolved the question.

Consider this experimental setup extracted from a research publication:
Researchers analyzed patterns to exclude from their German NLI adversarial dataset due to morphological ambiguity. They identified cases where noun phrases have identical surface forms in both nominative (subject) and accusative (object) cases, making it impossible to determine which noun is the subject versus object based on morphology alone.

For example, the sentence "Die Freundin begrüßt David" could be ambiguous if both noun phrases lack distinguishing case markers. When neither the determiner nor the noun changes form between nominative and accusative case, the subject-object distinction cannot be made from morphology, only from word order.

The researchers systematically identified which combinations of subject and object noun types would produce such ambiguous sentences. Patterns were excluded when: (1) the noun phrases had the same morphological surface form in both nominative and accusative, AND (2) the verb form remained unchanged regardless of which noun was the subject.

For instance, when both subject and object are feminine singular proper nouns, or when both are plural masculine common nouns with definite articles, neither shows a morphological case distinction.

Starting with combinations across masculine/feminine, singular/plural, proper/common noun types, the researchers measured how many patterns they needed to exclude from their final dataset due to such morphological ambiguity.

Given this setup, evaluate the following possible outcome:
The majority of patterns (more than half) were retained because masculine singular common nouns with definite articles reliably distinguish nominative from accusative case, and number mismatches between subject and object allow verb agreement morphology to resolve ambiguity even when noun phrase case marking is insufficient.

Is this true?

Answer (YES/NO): YES